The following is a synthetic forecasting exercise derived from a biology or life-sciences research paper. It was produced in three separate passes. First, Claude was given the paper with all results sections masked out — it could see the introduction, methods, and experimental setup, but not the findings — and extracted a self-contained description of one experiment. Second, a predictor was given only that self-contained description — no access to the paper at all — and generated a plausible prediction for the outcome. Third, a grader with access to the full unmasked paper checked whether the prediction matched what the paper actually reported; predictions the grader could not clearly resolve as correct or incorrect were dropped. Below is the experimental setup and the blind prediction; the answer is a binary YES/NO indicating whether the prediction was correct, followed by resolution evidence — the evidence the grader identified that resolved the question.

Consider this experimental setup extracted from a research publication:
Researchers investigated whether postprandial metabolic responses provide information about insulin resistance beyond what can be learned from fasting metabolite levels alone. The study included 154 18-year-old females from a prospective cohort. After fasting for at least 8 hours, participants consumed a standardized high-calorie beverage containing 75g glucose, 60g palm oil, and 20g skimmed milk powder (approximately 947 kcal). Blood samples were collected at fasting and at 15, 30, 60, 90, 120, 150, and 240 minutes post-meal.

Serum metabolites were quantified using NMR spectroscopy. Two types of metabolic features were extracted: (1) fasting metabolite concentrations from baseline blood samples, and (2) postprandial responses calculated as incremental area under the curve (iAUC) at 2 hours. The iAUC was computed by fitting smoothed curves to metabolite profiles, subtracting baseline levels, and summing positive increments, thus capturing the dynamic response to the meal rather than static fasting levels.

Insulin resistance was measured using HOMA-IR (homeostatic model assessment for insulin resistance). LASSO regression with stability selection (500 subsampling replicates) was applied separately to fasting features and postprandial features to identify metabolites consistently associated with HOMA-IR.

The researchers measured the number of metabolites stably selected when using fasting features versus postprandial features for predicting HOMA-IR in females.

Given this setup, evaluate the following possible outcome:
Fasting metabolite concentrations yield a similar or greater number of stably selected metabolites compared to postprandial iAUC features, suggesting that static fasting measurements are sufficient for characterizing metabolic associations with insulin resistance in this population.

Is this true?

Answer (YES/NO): YES